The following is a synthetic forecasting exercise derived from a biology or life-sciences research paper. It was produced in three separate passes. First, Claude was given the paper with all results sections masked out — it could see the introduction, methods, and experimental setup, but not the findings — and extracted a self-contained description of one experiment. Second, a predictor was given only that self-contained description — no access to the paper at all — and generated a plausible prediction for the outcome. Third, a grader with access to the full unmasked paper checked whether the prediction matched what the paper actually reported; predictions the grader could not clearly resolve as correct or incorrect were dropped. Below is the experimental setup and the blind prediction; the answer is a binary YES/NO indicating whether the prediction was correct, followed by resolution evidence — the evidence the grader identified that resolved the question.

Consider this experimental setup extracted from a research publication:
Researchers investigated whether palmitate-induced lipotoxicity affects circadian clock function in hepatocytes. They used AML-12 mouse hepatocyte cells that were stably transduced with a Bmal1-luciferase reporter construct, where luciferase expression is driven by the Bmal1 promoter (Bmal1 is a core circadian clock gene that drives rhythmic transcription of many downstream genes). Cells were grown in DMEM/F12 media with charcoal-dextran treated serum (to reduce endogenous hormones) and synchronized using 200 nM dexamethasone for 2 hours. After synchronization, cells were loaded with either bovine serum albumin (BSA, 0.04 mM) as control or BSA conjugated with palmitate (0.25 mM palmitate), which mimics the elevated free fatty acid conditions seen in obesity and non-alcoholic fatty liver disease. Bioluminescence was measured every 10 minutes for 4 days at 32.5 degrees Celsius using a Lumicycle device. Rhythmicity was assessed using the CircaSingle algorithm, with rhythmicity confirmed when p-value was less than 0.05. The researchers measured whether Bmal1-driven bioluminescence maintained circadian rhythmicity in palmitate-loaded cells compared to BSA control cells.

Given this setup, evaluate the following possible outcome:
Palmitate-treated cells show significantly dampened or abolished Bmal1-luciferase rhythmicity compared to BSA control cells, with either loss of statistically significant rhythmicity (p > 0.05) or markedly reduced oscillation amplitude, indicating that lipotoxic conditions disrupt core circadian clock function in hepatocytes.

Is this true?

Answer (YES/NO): YES